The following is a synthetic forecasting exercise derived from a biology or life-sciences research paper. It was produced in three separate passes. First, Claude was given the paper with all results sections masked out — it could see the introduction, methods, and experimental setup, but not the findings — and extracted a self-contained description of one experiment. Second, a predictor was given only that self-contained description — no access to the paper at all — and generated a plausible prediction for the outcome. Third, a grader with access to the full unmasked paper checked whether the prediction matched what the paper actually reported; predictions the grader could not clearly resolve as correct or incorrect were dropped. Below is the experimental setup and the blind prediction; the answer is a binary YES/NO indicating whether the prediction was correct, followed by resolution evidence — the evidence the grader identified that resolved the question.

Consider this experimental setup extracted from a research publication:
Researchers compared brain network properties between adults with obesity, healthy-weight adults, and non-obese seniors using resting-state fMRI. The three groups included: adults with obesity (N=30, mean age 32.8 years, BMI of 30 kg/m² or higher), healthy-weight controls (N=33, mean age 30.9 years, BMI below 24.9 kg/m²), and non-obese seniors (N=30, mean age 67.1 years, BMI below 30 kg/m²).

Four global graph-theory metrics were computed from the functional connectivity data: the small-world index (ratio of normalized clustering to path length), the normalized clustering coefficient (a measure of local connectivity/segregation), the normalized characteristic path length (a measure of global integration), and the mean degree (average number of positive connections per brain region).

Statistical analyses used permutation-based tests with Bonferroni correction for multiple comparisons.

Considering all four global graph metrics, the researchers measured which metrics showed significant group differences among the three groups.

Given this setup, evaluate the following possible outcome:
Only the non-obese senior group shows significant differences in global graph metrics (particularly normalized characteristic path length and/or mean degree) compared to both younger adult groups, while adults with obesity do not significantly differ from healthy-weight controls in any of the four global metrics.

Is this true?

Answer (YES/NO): NO